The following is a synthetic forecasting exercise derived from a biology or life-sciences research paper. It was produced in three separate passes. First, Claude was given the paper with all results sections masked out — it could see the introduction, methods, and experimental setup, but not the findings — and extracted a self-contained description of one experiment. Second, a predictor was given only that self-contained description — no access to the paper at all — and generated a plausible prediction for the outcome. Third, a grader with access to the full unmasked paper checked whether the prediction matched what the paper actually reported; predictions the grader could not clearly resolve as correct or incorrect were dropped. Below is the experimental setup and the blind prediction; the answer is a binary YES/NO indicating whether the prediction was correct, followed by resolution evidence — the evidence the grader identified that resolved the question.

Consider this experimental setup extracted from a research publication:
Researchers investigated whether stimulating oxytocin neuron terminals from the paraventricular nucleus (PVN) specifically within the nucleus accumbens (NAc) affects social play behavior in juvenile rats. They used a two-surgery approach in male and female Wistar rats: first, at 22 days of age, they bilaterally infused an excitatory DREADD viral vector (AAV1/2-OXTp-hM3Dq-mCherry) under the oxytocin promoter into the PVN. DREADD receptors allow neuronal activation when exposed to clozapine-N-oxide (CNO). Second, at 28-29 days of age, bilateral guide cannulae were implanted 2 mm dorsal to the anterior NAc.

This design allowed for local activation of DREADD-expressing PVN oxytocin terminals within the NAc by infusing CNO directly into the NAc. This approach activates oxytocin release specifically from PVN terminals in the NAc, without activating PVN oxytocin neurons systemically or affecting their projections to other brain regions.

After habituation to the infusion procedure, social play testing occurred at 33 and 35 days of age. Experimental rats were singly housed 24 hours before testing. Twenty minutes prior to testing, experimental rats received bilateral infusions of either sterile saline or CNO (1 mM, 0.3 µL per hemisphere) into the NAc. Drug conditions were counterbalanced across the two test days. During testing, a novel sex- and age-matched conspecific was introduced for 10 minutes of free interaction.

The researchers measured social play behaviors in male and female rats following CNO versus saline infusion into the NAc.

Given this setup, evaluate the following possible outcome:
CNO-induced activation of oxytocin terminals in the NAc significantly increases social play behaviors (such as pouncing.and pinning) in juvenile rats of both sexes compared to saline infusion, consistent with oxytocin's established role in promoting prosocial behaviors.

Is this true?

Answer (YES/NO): NO